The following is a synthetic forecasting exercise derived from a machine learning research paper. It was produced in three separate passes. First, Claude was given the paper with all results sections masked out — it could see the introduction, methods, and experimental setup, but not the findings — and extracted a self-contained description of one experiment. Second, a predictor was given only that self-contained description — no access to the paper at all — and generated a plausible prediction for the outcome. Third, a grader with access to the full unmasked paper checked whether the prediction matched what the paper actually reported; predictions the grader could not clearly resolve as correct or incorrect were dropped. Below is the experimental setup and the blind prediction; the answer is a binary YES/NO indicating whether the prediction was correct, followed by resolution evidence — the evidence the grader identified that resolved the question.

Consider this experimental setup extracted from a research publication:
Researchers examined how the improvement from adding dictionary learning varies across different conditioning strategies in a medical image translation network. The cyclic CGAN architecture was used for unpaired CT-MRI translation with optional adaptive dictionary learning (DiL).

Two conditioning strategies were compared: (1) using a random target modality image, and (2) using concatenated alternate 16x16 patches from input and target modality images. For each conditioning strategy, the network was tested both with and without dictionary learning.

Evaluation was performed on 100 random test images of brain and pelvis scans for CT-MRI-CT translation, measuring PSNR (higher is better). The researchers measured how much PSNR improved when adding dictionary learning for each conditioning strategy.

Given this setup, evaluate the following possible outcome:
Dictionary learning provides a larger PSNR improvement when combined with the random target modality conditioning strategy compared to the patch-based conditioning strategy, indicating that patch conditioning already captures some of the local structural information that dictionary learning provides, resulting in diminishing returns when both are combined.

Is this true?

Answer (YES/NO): NO